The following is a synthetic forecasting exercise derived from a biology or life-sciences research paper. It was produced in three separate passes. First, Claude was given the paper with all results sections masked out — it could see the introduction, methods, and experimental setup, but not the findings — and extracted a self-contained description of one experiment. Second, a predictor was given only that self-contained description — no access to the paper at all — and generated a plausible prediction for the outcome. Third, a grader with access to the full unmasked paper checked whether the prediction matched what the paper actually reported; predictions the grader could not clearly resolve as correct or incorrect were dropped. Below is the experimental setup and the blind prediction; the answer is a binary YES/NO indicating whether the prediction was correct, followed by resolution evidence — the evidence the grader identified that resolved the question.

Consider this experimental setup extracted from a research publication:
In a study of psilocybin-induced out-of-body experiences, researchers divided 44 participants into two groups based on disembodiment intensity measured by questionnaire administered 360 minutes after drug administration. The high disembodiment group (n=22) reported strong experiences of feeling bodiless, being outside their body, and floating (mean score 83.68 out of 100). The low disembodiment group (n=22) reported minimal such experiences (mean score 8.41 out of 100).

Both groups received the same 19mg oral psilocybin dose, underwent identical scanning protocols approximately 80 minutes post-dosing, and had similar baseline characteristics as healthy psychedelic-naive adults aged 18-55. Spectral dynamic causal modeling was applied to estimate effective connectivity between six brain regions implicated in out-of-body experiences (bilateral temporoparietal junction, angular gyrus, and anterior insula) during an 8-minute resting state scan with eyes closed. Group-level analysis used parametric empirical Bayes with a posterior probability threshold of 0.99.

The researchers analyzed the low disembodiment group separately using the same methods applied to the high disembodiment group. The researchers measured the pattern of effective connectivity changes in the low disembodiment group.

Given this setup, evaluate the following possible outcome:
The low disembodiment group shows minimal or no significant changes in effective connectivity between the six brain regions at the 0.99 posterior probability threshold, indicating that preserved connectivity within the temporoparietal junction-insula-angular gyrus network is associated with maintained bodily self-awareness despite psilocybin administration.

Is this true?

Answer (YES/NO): NO